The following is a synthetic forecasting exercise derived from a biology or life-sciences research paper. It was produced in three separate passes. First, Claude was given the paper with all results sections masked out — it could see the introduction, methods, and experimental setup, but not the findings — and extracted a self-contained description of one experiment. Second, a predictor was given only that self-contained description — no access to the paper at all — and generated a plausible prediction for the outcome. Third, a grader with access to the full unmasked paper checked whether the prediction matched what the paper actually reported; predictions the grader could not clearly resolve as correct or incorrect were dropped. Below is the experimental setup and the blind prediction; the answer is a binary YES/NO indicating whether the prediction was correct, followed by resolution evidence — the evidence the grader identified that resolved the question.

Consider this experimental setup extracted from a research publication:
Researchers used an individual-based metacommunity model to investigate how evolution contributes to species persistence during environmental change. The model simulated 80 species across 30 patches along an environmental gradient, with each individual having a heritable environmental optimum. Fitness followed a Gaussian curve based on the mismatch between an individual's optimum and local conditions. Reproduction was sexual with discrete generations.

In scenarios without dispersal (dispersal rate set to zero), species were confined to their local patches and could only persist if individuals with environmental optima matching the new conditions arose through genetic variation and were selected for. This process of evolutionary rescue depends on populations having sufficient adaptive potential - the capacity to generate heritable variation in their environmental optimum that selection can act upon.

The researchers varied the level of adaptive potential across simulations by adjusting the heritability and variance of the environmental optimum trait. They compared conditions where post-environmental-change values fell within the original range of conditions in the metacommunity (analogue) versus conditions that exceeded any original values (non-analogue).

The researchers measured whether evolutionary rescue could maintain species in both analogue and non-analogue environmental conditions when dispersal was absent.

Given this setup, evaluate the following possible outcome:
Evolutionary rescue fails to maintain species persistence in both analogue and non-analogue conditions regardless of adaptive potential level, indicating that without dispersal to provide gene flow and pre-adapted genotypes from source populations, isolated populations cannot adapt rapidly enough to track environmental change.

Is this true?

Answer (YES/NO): NO